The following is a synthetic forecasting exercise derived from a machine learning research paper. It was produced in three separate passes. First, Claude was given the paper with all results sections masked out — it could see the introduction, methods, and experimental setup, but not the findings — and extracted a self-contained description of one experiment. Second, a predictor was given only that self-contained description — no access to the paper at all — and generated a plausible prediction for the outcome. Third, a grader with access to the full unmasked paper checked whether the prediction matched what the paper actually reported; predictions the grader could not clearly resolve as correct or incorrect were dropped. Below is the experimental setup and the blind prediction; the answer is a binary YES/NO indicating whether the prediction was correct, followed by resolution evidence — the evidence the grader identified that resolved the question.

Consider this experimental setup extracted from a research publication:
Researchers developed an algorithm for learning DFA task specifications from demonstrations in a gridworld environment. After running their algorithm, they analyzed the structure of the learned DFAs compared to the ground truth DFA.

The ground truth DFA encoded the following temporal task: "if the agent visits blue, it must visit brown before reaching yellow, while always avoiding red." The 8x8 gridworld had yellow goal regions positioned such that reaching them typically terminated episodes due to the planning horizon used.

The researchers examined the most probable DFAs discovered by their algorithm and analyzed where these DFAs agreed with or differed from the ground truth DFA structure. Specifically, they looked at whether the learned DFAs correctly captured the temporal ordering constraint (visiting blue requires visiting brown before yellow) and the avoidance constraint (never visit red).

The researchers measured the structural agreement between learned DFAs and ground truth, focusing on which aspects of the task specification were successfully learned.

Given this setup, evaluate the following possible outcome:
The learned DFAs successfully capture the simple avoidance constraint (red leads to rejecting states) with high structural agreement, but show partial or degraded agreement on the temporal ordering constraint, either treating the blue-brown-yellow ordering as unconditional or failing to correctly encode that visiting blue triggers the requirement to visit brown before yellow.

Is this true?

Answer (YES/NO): NO